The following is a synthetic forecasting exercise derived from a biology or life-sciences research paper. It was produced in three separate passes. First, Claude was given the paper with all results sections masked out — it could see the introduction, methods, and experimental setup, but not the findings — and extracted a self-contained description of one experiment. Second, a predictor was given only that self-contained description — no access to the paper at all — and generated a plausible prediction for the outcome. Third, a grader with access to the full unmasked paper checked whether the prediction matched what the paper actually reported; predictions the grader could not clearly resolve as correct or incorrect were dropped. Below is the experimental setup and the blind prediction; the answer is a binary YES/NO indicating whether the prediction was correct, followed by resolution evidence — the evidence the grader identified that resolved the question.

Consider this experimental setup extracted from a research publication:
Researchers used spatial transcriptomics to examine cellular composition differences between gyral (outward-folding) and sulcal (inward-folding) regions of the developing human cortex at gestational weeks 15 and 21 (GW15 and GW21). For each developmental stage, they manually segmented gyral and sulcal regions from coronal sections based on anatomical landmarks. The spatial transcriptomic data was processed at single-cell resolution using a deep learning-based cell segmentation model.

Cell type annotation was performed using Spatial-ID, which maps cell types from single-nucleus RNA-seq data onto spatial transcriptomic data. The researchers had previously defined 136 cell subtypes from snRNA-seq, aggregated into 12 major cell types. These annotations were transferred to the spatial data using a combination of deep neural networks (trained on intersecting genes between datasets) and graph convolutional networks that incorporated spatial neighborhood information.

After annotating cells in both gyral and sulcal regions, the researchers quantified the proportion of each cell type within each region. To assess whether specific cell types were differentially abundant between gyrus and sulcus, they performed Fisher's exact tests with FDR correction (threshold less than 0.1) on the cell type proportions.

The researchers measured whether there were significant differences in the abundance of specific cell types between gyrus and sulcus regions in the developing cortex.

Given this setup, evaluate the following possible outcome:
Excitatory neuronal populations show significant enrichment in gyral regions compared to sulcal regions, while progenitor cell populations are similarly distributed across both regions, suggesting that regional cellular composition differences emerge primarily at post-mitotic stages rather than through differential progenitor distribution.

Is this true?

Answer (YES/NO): NO